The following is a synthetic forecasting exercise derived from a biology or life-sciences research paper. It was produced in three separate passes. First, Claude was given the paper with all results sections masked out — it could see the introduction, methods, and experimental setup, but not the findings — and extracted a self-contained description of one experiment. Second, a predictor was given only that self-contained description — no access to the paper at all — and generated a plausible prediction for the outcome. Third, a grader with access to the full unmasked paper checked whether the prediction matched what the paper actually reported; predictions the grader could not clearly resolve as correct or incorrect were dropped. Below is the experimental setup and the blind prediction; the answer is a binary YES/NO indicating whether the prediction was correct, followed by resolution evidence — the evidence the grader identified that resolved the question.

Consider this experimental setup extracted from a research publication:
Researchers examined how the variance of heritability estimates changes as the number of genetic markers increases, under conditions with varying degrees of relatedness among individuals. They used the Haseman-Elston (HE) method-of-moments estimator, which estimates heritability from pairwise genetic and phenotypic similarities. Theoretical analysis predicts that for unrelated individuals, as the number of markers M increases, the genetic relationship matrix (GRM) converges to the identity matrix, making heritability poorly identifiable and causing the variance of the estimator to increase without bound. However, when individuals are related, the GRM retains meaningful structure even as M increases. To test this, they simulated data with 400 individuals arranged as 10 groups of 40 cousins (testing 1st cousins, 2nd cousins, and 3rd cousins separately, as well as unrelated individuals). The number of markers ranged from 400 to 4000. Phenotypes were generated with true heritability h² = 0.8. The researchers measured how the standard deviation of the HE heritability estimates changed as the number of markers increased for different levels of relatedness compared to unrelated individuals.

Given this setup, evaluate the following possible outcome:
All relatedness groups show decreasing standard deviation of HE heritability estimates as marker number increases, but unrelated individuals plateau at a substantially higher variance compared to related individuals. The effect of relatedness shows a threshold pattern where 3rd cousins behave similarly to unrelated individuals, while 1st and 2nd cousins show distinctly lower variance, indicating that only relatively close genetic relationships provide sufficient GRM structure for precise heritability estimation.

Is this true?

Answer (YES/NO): NO